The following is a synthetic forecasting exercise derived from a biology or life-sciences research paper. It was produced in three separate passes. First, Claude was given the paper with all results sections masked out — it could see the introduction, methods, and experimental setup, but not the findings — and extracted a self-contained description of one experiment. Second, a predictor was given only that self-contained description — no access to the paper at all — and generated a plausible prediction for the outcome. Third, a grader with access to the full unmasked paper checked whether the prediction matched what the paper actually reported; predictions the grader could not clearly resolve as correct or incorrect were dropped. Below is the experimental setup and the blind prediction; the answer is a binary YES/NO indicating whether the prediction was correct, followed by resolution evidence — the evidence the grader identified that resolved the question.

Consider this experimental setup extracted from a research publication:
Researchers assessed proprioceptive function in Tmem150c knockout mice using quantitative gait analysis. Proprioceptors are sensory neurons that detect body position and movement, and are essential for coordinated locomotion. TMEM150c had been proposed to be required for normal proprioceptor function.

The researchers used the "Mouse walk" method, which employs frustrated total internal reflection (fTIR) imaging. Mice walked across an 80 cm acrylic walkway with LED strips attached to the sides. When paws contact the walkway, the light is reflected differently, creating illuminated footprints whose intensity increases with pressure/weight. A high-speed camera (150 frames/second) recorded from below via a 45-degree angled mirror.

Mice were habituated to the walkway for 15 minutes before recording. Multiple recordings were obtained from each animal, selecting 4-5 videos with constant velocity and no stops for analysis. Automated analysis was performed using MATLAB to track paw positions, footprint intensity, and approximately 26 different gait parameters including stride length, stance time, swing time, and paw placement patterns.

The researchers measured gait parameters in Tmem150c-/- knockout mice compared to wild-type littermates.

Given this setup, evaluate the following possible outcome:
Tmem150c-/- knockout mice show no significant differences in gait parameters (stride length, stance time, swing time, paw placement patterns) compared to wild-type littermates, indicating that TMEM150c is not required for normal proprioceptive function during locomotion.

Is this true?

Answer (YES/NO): YES